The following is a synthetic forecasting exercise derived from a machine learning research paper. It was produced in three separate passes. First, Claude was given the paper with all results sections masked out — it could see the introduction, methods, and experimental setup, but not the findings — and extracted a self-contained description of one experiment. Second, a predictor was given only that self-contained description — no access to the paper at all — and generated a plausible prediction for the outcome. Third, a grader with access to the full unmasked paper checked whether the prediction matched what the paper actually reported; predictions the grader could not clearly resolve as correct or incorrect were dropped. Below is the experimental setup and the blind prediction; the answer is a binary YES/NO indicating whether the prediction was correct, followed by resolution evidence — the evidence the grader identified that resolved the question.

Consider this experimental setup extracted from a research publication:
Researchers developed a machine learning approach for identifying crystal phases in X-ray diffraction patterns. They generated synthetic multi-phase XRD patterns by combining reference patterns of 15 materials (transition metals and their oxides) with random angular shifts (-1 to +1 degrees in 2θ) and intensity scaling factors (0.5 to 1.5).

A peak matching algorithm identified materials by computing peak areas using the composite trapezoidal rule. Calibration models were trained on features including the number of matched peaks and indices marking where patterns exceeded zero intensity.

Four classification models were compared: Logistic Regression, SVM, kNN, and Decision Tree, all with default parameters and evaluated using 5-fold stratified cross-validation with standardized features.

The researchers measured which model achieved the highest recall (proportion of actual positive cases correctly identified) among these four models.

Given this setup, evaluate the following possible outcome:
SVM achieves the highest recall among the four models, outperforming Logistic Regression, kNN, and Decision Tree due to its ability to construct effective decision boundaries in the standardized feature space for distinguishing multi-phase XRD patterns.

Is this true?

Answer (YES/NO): NO